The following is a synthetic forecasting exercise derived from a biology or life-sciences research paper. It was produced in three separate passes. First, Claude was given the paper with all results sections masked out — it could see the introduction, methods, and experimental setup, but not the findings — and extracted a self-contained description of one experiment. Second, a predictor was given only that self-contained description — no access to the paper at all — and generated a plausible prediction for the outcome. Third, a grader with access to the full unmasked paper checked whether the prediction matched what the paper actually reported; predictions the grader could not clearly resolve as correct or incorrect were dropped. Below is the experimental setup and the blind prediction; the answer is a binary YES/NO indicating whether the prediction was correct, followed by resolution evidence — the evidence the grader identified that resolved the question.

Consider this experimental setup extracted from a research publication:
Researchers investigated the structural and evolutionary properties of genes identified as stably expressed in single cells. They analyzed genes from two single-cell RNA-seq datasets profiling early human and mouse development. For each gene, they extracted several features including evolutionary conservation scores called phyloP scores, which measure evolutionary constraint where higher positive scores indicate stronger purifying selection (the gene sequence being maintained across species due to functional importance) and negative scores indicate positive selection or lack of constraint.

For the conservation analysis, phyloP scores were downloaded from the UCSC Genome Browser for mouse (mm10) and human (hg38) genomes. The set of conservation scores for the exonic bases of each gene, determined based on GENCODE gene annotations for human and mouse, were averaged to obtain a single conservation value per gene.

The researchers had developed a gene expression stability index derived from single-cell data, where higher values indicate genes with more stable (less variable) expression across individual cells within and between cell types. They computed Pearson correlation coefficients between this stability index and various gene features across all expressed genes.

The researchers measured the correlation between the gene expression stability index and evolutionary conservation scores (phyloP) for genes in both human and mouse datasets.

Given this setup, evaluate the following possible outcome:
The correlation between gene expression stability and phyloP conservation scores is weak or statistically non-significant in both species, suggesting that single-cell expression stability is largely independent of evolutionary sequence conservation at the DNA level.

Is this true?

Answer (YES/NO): NO